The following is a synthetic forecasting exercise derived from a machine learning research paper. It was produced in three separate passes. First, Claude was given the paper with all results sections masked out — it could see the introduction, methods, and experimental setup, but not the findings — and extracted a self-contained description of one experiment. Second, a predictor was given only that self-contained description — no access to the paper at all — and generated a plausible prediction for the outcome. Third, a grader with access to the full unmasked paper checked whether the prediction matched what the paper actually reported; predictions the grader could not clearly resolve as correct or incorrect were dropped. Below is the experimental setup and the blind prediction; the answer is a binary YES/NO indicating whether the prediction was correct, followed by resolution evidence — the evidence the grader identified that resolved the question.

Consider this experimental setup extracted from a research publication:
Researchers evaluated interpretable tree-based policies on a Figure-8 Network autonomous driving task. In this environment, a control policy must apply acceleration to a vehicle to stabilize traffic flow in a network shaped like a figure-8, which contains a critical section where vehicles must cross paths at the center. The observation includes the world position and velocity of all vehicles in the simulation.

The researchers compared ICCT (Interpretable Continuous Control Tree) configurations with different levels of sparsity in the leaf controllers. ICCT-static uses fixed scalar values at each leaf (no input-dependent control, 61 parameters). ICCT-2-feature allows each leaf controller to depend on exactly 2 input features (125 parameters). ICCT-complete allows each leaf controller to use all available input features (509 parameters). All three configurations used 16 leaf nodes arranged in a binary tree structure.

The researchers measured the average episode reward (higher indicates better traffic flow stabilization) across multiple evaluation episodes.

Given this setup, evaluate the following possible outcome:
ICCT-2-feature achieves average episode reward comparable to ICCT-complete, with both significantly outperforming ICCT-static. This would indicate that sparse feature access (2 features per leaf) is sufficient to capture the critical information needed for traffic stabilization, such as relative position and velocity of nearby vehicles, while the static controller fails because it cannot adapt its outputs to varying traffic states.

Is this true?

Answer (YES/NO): NO